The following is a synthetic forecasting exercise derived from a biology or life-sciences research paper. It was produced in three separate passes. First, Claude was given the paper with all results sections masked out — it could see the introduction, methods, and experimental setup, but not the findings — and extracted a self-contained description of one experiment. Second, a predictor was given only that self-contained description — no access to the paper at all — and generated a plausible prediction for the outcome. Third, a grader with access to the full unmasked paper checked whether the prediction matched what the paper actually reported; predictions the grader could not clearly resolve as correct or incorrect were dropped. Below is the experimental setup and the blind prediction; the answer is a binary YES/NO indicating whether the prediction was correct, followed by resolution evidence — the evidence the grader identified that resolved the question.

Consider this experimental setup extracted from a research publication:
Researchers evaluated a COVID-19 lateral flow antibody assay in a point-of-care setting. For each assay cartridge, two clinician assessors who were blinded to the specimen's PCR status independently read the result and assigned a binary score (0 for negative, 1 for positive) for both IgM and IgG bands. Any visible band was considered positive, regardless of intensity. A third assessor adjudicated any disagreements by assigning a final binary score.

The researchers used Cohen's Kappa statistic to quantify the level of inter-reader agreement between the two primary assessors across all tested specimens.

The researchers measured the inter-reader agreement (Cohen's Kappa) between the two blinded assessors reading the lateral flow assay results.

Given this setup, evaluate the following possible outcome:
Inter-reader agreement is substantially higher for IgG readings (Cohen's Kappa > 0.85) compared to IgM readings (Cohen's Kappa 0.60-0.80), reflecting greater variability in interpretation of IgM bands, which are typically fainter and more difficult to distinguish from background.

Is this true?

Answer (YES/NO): NO